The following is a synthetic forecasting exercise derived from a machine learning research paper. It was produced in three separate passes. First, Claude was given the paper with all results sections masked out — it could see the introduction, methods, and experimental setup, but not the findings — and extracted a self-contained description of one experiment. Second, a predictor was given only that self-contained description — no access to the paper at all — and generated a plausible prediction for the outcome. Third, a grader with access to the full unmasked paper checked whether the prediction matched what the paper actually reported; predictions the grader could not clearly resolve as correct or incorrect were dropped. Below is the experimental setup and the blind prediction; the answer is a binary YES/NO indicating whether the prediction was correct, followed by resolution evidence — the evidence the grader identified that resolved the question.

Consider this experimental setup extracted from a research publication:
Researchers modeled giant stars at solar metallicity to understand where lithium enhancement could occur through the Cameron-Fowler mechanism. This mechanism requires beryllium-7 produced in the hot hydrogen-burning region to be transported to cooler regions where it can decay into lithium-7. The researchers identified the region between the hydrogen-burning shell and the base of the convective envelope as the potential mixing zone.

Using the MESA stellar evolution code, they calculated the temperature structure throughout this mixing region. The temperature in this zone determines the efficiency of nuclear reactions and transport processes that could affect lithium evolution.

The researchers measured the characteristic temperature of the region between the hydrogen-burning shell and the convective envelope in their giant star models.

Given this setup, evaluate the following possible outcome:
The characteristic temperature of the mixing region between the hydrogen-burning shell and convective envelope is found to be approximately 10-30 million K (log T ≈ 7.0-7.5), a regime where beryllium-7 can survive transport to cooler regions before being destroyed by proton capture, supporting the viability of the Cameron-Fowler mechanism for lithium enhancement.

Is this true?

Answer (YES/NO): NO